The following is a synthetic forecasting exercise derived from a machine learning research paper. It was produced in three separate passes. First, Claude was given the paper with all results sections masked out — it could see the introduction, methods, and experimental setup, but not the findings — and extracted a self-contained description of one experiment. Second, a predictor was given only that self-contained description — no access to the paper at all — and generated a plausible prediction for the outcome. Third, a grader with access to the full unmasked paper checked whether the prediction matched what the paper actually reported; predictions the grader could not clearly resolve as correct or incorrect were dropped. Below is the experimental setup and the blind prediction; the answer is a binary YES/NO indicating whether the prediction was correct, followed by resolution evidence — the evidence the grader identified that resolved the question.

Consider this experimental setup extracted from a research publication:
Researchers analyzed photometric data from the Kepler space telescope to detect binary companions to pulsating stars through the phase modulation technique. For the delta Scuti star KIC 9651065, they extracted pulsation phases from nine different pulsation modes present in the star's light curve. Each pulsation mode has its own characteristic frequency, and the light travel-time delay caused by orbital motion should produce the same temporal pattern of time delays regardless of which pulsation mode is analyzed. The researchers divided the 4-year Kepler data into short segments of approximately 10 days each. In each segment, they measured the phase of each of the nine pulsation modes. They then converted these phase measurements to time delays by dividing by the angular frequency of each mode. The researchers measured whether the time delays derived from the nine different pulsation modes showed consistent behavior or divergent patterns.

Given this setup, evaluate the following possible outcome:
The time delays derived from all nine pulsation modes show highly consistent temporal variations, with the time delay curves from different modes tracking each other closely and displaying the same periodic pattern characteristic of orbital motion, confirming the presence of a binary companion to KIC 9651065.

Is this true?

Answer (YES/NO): YES